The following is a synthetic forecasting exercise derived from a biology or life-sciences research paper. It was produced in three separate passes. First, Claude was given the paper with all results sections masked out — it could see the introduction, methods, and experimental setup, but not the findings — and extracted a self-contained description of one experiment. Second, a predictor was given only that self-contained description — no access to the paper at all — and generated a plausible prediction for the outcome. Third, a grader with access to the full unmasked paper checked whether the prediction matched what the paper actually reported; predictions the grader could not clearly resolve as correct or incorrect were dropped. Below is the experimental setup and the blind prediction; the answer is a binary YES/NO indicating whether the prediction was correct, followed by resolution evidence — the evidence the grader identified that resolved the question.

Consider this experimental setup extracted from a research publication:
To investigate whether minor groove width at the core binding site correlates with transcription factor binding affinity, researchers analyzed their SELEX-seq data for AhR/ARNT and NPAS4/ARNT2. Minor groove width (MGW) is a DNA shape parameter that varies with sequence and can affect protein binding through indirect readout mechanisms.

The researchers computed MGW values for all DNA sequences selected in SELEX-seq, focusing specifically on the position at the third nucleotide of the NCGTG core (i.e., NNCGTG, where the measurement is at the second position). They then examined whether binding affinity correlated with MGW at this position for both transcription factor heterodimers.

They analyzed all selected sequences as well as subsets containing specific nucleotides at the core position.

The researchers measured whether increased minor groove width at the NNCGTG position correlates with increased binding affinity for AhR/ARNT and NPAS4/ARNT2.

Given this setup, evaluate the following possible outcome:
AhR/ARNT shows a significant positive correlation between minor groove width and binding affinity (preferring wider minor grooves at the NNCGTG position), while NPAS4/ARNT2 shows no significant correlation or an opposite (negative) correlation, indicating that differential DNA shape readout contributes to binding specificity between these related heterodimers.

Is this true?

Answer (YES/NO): NO